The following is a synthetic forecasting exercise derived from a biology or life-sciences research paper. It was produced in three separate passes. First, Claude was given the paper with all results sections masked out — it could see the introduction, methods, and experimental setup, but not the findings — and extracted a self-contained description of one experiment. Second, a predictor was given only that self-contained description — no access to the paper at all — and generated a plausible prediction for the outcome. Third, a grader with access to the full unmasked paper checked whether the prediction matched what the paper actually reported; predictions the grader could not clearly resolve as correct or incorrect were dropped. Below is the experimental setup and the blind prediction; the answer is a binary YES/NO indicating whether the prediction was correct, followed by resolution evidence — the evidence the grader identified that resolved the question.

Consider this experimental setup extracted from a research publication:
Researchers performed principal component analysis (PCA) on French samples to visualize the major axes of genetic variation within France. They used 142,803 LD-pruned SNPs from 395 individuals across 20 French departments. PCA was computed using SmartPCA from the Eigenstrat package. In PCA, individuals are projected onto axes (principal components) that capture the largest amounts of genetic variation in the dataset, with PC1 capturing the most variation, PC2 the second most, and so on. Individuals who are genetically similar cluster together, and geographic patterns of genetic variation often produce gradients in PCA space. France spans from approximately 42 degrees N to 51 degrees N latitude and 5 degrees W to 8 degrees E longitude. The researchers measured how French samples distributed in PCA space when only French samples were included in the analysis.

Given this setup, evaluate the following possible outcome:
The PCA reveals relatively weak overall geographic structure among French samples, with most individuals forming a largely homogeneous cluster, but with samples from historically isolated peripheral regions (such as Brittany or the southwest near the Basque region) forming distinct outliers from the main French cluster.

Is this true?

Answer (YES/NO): YES